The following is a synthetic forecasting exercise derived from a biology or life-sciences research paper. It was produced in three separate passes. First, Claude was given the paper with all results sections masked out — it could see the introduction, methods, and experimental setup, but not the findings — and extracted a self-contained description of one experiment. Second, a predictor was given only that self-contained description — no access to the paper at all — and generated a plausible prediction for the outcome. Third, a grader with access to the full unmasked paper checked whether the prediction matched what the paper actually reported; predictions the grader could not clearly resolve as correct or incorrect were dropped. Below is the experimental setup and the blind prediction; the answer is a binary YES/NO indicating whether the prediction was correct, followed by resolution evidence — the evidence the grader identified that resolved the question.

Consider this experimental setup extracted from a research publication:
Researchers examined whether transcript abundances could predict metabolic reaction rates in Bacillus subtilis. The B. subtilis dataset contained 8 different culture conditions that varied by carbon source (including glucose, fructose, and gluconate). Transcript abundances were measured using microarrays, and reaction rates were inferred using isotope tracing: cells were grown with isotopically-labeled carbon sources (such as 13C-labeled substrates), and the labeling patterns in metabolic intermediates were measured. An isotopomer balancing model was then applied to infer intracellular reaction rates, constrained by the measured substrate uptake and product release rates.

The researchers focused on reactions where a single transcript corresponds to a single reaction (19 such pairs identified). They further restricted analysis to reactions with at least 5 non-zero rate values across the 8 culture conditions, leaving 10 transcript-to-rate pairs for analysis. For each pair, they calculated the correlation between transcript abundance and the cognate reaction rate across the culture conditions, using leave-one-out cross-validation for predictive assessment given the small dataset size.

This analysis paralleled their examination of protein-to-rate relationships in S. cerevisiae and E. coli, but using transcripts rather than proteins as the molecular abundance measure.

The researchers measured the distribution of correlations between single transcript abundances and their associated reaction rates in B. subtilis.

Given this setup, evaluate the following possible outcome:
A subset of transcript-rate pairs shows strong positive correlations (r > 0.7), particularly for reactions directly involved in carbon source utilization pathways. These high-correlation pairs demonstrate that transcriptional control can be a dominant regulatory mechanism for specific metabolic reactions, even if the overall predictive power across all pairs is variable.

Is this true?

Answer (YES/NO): NO